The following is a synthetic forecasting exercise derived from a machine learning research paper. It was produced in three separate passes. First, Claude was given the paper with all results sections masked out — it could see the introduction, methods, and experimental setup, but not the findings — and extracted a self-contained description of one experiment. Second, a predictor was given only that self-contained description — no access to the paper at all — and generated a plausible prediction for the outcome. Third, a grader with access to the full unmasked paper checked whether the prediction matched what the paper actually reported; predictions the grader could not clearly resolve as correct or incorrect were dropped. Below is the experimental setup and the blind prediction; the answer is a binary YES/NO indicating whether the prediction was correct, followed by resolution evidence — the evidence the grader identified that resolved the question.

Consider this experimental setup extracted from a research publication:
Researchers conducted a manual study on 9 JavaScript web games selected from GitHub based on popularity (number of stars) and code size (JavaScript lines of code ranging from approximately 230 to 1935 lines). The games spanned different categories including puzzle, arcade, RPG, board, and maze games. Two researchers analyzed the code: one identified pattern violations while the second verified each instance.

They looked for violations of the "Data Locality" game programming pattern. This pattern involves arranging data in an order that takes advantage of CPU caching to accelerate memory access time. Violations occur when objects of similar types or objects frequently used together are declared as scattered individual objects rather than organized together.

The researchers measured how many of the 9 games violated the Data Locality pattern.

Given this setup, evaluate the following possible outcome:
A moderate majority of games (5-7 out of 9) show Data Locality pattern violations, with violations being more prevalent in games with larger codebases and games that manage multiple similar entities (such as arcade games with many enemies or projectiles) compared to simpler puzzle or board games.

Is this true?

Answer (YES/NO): NO